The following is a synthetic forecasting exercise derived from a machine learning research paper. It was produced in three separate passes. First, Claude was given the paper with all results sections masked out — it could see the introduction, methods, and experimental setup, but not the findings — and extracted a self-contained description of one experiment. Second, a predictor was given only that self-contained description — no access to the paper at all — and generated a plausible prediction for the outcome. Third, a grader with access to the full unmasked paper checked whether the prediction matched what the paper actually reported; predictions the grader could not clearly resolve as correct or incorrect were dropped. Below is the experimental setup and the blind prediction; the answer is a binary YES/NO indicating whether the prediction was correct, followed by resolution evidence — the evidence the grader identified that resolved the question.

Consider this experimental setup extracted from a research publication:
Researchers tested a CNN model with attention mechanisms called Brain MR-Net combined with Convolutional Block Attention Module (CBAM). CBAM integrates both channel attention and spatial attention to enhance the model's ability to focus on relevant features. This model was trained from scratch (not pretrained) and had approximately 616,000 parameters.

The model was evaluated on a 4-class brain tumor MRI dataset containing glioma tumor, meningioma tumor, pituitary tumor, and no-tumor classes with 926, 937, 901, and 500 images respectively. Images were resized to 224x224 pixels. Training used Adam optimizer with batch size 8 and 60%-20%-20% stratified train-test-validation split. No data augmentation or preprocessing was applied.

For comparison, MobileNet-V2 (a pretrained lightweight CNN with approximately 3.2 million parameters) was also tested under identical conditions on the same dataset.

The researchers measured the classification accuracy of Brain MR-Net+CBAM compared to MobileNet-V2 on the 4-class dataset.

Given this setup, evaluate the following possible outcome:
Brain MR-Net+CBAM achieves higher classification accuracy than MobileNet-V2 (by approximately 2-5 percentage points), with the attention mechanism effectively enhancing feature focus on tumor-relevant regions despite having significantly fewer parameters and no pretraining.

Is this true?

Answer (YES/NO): NO